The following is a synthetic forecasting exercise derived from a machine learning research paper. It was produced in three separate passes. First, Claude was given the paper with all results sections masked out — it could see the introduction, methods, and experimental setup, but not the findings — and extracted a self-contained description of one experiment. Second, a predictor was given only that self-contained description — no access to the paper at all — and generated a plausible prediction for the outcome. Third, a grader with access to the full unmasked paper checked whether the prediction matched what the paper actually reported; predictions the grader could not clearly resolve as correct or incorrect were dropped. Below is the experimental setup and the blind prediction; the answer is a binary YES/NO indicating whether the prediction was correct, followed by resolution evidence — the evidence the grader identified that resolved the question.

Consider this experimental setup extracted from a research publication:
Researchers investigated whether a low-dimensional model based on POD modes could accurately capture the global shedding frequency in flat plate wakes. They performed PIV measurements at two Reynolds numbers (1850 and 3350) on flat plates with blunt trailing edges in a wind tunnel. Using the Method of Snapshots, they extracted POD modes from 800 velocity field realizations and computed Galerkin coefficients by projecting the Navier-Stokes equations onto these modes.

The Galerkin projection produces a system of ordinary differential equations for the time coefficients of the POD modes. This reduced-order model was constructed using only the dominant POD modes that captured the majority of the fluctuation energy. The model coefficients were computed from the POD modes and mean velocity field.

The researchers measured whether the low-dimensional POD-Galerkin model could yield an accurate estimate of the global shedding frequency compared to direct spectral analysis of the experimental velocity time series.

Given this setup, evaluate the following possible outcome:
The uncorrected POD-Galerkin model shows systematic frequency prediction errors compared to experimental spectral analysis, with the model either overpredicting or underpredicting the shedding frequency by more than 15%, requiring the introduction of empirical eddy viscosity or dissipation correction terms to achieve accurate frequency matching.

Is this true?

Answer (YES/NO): NO